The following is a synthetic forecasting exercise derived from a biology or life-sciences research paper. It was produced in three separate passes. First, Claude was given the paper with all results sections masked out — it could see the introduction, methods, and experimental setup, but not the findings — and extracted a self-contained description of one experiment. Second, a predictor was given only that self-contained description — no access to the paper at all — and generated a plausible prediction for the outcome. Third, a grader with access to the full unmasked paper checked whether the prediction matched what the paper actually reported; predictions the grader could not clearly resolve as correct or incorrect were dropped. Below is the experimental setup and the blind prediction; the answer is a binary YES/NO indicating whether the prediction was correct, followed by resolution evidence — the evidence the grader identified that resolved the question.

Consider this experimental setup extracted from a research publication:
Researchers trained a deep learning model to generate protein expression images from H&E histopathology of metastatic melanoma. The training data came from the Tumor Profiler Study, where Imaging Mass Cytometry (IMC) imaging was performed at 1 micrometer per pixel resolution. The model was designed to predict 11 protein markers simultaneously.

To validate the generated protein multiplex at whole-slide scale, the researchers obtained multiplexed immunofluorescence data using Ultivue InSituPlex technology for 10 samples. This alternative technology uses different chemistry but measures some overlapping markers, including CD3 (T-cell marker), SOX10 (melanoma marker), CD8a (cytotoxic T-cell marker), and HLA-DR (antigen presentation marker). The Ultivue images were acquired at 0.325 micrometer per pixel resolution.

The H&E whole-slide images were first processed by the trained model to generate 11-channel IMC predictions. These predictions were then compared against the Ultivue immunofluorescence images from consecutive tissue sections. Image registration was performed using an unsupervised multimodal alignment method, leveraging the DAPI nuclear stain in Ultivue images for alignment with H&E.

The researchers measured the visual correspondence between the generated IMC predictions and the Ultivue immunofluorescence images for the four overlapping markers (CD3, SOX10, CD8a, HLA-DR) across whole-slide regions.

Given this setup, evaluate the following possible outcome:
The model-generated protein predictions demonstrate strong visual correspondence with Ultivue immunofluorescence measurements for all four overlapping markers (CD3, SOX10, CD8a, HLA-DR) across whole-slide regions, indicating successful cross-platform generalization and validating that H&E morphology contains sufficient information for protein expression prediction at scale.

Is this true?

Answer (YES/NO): NO